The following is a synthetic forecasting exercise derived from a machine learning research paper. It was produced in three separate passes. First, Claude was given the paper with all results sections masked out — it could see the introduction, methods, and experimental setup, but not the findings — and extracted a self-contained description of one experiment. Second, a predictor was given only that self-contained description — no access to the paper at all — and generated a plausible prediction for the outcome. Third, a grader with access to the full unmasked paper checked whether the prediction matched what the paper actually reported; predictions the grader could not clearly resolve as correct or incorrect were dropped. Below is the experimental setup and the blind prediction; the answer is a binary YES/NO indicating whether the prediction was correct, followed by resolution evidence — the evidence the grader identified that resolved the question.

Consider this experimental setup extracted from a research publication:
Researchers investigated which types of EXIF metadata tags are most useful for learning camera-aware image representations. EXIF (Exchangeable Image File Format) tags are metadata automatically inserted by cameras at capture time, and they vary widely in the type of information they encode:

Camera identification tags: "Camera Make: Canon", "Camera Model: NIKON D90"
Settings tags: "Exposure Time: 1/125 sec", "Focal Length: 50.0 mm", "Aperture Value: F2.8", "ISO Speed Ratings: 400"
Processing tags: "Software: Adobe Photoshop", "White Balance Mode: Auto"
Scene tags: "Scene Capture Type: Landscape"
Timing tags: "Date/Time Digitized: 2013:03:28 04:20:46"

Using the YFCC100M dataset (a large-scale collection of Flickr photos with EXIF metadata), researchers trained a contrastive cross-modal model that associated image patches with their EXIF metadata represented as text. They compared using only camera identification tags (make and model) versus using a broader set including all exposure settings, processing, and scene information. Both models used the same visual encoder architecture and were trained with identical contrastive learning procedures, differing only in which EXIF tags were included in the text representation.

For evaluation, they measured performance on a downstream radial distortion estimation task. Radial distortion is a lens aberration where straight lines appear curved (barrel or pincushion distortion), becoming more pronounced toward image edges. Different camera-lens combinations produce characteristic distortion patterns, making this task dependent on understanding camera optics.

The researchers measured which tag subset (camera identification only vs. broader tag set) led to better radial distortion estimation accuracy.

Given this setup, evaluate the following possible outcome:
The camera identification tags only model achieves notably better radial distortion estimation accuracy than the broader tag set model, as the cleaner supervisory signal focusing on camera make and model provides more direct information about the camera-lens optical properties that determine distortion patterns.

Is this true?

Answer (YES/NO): NO